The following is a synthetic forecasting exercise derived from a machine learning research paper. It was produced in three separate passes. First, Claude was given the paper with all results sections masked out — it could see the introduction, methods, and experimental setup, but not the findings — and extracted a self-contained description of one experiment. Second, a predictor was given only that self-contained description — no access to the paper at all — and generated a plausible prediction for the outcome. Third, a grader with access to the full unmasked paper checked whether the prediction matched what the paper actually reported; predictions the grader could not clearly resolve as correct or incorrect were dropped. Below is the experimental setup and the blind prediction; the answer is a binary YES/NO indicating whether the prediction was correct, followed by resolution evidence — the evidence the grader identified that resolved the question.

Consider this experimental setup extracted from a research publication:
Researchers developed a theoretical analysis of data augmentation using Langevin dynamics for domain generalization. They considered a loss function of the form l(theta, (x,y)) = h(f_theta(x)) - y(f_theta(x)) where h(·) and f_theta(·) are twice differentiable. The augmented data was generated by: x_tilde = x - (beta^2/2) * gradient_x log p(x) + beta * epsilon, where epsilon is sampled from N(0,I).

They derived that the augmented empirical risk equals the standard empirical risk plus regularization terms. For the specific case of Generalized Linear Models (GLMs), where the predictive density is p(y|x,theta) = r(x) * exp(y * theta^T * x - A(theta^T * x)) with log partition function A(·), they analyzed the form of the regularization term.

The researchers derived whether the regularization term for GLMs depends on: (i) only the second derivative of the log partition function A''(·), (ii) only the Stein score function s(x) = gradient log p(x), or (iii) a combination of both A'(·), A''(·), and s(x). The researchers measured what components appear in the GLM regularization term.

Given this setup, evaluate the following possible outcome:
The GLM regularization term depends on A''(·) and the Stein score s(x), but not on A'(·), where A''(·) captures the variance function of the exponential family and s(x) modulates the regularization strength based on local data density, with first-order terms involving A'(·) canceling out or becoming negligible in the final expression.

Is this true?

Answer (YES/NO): NO